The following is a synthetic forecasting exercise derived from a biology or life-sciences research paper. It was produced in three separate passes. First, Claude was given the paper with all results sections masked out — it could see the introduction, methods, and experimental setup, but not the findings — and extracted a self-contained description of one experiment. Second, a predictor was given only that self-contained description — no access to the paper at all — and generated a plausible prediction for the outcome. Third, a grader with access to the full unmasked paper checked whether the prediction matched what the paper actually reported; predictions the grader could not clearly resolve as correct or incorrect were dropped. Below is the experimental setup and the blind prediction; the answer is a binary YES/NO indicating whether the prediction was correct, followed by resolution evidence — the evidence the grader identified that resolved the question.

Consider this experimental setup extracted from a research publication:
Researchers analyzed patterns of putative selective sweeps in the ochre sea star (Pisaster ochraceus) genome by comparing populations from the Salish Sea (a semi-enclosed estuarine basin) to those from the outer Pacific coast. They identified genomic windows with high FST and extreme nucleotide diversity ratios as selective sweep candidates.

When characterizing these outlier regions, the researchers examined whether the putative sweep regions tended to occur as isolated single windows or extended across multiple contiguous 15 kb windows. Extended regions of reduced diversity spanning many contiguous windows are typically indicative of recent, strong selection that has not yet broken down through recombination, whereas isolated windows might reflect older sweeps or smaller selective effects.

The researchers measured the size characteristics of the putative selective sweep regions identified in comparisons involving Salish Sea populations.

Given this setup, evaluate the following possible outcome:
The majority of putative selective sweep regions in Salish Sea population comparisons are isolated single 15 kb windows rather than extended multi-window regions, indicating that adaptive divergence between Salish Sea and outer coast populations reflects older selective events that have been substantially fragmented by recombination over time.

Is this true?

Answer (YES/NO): NO